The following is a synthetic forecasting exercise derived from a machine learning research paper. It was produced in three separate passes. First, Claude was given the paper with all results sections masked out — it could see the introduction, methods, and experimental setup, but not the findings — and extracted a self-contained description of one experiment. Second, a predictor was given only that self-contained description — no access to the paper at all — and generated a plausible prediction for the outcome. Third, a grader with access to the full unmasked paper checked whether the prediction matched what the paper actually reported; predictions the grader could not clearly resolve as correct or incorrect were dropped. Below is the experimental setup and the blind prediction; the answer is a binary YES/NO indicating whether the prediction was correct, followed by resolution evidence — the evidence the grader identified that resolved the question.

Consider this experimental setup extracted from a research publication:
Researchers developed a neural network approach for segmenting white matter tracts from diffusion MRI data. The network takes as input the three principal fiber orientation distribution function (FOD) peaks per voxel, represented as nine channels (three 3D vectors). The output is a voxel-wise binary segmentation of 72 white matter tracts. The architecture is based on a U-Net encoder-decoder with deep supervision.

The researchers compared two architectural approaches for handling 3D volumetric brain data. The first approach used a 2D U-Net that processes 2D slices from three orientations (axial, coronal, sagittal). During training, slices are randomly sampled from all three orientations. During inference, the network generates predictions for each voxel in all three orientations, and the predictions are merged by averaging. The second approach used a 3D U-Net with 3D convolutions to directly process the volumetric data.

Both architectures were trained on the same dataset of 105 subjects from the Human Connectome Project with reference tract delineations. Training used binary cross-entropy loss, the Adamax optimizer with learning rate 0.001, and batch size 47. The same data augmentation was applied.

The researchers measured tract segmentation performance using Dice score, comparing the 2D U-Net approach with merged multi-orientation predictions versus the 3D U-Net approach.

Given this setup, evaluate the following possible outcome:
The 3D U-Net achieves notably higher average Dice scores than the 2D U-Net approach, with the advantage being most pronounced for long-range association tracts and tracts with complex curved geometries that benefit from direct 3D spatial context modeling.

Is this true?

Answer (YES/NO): NO